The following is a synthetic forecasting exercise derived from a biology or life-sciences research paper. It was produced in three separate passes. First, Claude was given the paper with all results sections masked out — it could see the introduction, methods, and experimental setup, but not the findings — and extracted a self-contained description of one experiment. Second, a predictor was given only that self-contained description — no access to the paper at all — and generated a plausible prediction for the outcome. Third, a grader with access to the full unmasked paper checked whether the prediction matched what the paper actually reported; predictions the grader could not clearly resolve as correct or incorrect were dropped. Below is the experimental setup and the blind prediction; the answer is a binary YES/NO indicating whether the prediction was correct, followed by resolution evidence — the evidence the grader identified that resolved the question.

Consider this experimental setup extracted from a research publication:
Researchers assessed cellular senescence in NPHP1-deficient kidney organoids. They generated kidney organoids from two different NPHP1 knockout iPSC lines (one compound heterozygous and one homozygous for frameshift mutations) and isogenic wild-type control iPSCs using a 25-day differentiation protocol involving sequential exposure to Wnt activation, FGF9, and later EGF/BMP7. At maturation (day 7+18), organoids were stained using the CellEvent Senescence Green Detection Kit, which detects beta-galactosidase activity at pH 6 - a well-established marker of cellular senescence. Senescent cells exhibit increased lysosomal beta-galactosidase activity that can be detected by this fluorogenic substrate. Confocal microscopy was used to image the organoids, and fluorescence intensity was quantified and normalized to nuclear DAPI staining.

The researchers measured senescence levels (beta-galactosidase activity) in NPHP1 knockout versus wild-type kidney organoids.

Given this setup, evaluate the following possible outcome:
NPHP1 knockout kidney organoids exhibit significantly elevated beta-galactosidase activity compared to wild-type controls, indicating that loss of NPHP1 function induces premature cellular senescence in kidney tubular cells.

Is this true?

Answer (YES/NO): YES